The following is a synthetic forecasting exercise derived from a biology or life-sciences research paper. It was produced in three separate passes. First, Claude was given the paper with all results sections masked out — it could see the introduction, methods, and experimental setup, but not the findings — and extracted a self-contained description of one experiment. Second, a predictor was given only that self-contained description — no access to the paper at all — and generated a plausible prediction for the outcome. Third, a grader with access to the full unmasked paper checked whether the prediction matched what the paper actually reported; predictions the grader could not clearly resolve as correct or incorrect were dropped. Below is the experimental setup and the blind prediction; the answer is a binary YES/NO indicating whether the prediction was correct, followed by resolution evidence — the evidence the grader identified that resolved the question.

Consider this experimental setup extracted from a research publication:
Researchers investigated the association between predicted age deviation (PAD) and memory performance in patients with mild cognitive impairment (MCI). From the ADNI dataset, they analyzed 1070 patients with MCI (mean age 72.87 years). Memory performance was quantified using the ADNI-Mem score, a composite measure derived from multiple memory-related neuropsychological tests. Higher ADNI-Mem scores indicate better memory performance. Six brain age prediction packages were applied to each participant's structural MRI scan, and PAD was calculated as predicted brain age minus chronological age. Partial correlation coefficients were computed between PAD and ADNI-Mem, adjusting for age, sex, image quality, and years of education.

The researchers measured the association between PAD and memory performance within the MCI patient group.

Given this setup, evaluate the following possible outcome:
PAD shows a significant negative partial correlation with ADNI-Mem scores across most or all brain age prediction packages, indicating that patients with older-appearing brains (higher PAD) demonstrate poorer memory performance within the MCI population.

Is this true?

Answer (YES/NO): YES